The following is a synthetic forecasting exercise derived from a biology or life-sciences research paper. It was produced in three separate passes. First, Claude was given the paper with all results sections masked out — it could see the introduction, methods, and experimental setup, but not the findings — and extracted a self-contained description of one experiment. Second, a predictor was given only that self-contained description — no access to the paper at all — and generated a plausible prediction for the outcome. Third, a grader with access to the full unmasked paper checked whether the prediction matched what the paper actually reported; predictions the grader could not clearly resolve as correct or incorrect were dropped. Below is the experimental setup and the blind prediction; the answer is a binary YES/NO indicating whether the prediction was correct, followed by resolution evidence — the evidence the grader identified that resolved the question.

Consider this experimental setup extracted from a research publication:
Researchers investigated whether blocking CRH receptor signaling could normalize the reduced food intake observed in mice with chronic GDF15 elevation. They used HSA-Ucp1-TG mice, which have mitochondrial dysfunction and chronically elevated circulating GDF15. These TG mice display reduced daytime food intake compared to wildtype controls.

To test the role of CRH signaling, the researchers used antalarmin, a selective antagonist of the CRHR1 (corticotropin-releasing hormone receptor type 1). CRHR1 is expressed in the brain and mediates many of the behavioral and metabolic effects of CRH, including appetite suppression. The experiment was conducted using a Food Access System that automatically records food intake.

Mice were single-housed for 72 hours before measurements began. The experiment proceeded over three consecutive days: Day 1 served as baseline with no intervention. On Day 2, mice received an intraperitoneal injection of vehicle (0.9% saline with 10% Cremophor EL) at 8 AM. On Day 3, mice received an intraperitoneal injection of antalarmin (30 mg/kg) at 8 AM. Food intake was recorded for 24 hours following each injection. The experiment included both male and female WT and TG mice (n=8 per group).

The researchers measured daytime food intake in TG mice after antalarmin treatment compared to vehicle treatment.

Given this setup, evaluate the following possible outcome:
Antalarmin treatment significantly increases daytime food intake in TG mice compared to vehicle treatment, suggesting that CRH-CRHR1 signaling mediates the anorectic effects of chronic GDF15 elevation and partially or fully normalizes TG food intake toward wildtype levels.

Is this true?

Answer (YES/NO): NO